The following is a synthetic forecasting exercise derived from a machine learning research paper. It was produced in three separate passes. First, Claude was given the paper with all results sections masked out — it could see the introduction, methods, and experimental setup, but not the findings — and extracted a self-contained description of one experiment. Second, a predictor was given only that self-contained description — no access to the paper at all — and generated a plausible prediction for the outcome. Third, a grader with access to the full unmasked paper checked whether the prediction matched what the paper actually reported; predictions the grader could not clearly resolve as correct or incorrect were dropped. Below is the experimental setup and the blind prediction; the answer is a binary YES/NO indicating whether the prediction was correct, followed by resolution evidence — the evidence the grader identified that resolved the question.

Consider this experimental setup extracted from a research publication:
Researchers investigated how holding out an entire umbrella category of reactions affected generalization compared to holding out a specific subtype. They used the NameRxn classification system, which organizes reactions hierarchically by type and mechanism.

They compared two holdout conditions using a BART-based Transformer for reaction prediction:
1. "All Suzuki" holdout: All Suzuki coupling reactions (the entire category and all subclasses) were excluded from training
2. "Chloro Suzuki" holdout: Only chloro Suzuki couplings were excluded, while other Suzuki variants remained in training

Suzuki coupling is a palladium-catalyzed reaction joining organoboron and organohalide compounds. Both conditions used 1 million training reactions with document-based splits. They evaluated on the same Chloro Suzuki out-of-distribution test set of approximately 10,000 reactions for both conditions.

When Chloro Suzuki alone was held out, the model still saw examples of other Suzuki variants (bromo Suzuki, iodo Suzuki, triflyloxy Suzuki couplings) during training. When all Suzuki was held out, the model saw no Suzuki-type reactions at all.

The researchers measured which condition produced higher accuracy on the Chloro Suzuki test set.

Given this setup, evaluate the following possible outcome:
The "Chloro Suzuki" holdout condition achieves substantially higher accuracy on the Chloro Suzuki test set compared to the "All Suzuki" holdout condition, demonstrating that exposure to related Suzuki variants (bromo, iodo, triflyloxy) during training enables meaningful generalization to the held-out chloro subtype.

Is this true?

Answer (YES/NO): YES